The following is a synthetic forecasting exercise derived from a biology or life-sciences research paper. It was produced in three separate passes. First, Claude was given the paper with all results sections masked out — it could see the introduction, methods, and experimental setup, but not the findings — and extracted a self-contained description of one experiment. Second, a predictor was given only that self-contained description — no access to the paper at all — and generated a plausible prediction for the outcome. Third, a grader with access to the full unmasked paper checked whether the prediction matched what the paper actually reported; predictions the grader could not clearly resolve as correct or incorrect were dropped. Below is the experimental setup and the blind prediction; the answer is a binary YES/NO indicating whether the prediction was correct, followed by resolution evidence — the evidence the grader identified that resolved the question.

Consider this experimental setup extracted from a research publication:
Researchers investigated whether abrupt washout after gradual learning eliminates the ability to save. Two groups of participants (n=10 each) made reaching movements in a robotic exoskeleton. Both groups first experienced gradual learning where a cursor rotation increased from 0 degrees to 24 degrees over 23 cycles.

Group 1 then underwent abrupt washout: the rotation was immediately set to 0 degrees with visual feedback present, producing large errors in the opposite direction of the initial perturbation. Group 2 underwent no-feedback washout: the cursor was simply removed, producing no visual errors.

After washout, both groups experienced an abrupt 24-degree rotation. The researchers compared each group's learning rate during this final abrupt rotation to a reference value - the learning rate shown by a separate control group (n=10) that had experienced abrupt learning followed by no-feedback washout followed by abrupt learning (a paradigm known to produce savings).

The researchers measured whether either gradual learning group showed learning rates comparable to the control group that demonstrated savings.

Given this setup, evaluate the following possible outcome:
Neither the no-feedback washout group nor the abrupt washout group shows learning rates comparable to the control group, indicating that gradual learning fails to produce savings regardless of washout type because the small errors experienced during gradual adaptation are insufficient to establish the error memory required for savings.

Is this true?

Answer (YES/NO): NO